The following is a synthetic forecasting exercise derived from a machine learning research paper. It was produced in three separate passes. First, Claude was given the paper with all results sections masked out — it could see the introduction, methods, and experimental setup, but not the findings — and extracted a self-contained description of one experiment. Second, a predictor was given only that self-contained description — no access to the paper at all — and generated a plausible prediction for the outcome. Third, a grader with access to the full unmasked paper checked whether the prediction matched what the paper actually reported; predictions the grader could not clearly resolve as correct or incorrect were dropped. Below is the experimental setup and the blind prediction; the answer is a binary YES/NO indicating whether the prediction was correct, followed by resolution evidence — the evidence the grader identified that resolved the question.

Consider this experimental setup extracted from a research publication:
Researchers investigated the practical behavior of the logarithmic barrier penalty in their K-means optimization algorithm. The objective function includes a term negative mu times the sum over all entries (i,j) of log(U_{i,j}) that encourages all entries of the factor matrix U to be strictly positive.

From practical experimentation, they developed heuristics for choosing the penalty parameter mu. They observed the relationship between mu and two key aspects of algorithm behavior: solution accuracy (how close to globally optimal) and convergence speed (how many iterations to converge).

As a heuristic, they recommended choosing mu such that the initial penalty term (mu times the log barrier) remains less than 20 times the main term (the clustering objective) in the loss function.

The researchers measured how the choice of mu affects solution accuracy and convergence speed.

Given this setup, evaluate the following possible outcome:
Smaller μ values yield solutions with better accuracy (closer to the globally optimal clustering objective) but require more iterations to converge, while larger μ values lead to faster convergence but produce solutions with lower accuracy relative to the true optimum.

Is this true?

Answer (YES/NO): YES